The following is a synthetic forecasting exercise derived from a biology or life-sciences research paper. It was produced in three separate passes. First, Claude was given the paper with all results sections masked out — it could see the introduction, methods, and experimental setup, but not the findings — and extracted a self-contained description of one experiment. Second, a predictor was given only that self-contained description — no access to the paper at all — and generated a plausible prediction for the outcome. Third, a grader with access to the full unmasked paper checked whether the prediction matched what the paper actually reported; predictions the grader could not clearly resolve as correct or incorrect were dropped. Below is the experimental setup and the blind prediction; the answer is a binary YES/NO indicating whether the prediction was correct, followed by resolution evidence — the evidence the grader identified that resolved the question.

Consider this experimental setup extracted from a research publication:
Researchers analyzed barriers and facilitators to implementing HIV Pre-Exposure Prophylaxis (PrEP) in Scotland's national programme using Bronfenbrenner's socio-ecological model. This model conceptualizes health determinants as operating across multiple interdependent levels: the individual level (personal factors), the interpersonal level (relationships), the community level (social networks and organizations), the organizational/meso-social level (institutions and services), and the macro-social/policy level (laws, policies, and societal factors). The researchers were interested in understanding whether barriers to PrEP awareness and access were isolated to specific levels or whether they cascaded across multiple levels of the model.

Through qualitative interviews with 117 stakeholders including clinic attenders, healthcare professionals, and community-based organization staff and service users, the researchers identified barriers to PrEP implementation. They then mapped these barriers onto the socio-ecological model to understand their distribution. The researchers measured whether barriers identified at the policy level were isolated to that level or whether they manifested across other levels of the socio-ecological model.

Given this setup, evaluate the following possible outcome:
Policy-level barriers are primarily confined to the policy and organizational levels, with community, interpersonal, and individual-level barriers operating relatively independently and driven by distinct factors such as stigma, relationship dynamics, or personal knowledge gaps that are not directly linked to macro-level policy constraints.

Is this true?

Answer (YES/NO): NO